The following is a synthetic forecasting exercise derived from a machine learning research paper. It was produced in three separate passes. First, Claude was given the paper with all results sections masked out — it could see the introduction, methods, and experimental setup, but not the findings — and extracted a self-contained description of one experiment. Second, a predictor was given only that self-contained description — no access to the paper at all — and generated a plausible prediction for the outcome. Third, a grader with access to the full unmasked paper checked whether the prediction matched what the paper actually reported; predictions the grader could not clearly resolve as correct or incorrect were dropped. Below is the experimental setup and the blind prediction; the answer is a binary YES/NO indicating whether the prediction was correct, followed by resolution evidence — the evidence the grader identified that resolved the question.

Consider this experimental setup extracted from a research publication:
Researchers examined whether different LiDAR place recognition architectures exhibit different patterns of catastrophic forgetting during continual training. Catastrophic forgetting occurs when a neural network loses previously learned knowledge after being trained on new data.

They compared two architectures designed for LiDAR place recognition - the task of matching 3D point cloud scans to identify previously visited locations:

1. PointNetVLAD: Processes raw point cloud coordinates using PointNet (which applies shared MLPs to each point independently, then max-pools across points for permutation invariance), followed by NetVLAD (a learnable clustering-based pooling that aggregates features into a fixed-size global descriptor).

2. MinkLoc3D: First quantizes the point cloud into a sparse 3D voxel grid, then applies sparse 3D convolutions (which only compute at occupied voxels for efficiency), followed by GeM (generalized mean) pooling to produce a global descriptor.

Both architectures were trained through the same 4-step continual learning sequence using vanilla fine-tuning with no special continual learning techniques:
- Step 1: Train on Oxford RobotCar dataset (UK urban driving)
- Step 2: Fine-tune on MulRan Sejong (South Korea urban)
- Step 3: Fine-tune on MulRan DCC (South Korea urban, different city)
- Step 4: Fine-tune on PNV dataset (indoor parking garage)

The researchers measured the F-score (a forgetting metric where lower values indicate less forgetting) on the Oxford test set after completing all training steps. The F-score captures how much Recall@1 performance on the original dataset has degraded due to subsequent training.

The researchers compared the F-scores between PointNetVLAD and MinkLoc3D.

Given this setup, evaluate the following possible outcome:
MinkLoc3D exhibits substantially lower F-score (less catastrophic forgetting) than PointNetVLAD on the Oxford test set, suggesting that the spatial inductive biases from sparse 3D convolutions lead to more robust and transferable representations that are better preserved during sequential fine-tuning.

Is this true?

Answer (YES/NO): NO